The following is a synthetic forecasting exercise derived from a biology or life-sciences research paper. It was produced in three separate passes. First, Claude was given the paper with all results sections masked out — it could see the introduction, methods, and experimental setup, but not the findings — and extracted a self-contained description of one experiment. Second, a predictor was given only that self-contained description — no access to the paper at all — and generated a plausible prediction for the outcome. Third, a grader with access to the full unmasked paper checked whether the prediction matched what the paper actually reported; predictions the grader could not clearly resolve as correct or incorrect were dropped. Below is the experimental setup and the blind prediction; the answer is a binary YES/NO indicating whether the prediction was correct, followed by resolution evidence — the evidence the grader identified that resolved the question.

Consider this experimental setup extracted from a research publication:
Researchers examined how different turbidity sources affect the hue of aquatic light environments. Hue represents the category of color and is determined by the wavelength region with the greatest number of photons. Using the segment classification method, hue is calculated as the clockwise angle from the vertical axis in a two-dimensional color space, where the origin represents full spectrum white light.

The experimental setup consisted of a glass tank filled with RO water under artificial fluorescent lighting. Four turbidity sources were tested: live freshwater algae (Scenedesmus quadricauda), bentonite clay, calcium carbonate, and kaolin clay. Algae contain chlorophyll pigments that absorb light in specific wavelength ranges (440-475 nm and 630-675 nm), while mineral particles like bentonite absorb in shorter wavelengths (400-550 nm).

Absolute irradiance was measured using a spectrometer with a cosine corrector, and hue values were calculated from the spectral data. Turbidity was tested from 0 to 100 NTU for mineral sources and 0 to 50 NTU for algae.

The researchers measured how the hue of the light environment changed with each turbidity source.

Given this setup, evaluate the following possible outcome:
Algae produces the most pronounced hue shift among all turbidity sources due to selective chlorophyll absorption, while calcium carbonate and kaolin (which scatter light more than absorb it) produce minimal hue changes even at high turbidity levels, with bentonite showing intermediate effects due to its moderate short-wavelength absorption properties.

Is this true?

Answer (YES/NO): NO